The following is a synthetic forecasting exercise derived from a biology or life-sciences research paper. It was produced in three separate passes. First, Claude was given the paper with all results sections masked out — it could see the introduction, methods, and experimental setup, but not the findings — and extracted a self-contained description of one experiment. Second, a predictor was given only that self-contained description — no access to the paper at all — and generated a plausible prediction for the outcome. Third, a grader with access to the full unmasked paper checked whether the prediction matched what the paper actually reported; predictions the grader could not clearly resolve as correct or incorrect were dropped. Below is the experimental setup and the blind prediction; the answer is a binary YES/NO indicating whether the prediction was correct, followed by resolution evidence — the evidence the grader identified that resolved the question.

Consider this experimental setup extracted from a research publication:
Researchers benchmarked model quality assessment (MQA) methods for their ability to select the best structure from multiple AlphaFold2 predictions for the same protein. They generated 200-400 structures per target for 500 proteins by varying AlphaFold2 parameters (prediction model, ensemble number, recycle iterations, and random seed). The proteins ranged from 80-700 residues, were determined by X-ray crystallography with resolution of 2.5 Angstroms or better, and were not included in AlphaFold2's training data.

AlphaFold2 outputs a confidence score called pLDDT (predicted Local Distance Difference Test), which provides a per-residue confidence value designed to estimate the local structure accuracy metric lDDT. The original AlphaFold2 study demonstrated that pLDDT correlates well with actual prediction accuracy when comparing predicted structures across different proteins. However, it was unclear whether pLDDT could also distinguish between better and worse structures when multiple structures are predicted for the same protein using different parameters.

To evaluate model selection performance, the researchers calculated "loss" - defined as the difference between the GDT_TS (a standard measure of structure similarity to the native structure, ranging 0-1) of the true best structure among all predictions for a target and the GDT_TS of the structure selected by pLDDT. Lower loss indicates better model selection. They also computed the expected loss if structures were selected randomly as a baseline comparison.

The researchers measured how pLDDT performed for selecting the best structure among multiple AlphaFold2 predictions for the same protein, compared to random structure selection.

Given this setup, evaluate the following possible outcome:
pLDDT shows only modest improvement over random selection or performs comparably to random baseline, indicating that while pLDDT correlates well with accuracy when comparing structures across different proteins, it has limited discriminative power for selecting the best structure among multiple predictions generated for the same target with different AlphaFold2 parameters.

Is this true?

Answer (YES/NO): NO